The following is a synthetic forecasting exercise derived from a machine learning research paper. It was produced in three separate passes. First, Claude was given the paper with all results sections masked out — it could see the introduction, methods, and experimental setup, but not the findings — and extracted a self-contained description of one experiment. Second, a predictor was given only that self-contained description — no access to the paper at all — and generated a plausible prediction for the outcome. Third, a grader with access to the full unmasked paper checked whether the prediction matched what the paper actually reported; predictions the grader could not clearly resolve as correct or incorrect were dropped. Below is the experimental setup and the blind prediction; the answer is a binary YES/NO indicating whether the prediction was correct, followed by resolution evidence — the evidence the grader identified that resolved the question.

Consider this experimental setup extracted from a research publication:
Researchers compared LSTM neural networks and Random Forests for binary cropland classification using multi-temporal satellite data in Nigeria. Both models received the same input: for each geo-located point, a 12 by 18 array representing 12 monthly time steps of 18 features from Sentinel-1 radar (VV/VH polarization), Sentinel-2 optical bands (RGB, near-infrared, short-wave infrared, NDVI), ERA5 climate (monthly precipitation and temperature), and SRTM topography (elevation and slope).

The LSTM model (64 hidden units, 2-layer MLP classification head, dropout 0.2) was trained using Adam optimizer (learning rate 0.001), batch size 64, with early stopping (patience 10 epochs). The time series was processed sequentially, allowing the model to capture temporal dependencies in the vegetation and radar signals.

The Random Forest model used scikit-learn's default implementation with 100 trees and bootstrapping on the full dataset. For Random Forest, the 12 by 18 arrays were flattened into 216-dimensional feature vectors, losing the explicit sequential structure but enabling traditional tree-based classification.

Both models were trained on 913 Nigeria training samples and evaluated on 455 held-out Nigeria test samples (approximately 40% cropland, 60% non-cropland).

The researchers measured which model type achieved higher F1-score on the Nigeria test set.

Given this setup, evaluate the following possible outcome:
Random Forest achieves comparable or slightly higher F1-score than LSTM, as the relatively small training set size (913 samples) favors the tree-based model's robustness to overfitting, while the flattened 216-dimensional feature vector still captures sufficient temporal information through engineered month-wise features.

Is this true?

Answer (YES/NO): YES